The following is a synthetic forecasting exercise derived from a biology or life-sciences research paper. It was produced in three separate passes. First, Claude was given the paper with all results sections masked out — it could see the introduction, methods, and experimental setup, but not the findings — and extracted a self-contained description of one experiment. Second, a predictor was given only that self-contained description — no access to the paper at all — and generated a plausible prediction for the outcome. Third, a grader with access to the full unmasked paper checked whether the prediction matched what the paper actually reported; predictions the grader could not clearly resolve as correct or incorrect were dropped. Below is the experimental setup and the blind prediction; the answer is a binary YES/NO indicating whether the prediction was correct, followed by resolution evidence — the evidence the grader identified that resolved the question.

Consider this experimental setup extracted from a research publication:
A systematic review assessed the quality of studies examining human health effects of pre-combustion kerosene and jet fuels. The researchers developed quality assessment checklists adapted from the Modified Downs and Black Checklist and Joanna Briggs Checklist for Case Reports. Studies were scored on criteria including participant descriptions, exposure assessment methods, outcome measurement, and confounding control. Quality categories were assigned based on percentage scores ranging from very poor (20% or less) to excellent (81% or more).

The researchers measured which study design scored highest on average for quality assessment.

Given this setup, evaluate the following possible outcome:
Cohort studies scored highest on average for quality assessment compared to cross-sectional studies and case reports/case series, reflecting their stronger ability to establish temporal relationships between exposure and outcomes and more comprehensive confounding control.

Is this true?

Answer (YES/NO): NO